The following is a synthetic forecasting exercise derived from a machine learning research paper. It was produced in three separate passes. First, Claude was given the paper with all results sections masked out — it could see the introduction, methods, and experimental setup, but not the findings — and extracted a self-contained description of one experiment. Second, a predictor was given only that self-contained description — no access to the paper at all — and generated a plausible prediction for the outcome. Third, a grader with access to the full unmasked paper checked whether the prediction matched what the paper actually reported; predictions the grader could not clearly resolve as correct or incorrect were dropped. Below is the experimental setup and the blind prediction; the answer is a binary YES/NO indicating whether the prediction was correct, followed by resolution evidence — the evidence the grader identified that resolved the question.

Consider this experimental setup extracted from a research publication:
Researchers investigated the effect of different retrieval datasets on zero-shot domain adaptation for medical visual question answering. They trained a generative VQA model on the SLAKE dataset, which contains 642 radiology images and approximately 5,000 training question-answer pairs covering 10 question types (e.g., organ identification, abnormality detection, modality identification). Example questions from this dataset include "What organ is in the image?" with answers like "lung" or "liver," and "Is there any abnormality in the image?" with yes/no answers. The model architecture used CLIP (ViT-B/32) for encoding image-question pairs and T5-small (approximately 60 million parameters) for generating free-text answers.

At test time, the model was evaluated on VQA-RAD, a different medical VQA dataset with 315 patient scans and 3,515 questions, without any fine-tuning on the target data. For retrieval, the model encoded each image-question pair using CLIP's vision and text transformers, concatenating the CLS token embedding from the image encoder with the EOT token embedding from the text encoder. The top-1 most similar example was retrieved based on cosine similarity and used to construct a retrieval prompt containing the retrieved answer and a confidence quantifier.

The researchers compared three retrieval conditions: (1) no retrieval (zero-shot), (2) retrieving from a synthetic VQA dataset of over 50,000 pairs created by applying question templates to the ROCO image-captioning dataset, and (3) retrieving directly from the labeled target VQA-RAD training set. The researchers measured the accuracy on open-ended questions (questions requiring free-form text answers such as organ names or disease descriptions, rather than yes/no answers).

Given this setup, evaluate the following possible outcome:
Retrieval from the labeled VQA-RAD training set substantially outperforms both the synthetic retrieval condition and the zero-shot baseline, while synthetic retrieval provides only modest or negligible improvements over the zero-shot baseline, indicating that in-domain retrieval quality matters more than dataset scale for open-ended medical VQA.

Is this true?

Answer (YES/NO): NO